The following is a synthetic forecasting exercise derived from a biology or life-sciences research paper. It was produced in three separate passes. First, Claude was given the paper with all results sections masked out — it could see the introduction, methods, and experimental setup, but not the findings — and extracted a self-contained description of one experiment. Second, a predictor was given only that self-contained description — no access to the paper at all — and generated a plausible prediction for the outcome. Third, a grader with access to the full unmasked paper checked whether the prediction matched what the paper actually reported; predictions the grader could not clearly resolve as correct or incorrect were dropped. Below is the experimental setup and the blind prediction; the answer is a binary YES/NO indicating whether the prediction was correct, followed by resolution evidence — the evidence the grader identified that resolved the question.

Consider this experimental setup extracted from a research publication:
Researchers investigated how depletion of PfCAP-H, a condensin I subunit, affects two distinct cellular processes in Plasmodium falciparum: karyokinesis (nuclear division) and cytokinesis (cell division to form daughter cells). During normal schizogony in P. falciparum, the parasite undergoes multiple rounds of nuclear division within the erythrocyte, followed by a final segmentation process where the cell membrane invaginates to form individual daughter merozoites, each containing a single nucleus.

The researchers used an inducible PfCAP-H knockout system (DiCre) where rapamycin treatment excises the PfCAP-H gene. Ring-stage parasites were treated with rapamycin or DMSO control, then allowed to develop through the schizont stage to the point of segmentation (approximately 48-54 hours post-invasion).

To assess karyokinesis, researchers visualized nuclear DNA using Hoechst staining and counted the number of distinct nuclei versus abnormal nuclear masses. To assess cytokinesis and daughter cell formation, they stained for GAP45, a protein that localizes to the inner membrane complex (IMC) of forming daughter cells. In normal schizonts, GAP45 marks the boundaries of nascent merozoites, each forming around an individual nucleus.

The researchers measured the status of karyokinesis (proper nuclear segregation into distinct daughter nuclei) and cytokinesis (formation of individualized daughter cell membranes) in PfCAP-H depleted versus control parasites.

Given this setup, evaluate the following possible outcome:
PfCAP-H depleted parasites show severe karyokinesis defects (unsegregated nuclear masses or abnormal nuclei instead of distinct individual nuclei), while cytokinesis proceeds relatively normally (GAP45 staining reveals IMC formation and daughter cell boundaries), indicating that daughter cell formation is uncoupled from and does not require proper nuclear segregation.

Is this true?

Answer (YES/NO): YES